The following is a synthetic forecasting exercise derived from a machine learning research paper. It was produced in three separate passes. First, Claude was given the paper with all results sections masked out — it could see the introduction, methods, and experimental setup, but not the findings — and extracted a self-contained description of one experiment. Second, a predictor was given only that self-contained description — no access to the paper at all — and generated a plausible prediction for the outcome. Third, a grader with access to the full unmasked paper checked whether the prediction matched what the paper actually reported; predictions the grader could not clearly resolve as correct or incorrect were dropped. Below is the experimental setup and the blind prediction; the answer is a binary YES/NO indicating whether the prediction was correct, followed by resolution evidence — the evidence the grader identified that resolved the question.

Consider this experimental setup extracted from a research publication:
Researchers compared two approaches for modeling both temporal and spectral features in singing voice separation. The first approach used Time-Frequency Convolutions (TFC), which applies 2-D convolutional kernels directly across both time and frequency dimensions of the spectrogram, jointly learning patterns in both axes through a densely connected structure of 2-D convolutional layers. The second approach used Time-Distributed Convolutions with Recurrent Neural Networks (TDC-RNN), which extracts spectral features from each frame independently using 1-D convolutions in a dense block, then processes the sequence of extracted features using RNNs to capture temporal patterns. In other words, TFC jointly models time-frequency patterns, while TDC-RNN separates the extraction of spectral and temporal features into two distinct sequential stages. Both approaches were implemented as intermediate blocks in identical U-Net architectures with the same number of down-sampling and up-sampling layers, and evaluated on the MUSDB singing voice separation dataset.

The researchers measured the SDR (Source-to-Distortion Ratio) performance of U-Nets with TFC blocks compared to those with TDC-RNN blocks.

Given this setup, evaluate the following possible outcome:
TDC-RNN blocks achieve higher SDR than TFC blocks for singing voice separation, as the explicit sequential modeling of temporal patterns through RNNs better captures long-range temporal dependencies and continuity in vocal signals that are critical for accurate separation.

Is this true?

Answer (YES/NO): NO